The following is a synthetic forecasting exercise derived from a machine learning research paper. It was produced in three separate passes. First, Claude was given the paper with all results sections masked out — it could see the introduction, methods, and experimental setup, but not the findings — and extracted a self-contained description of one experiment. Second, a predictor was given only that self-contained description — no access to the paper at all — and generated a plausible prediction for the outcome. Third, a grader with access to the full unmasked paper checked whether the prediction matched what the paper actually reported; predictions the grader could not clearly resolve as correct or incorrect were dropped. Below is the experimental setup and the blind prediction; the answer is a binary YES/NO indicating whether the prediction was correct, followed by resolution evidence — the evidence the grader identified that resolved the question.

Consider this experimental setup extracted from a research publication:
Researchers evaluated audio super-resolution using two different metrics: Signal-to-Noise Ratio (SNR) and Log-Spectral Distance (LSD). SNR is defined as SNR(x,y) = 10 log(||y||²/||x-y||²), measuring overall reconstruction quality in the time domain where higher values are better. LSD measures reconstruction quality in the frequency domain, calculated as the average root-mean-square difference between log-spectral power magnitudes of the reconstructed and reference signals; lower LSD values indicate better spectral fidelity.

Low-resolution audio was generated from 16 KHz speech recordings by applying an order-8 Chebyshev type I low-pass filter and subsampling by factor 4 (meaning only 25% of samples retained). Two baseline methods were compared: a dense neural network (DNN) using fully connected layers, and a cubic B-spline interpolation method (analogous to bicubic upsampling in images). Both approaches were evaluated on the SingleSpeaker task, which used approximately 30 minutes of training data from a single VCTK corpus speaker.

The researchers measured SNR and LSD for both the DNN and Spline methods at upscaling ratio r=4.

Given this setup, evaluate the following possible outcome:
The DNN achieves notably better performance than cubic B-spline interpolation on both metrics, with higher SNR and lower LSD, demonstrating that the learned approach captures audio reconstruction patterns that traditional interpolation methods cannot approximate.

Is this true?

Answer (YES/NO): NO